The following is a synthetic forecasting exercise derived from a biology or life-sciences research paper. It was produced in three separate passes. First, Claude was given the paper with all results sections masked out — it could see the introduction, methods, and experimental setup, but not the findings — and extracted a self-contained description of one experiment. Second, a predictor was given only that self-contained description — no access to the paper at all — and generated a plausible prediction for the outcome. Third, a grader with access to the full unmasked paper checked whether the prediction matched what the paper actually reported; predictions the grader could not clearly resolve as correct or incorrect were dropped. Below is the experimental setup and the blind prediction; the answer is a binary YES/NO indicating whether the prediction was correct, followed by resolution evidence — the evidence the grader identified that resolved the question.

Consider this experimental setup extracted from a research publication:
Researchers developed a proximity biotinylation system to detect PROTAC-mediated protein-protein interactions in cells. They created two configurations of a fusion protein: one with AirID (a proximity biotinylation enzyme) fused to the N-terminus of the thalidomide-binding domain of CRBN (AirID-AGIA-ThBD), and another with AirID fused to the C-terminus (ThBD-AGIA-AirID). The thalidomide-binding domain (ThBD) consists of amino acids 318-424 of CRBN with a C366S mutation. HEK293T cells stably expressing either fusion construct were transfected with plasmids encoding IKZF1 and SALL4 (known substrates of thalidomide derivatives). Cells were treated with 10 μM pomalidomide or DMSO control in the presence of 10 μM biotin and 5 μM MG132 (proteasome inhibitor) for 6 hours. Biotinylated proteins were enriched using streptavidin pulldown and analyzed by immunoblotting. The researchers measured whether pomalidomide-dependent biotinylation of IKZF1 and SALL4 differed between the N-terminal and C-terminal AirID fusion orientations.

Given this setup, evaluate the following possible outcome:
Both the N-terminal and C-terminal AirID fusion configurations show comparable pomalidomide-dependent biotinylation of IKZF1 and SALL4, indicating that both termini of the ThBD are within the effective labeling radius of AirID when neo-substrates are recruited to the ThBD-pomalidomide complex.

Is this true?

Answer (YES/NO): NO